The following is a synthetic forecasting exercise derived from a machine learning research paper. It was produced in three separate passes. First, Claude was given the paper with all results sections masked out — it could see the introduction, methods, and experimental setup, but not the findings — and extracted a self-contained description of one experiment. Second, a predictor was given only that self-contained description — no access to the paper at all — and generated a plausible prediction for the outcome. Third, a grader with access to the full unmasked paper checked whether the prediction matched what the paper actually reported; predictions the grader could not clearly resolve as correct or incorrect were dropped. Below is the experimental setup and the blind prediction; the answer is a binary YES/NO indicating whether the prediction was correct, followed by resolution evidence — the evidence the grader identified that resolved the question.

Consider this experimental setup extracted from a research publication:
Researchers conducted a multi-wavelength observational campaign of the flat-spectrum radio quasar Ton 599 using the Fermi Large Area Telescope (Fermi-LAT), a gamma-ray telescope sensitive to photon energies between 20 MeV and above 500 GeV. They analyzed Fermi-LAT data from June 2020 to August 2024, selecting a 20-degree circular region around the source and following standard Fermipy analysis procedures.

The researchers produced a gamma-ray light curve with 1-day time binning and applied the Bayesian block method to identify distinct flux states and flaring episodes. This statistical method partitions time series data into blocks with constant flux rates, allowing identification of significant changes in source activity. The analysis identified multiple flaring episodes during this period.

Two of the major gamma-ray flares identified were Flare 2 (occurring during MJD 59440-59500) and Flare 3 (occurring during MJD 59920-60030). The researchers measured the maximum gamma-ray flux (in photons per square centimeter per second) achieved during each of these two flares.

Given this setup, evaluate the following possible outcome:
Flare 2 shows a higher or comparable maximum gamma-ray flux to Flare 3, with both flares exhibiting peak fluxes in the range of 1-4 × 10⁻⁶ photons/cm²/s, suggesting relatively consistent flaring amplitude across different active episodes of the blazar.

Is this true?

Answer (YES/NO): NO